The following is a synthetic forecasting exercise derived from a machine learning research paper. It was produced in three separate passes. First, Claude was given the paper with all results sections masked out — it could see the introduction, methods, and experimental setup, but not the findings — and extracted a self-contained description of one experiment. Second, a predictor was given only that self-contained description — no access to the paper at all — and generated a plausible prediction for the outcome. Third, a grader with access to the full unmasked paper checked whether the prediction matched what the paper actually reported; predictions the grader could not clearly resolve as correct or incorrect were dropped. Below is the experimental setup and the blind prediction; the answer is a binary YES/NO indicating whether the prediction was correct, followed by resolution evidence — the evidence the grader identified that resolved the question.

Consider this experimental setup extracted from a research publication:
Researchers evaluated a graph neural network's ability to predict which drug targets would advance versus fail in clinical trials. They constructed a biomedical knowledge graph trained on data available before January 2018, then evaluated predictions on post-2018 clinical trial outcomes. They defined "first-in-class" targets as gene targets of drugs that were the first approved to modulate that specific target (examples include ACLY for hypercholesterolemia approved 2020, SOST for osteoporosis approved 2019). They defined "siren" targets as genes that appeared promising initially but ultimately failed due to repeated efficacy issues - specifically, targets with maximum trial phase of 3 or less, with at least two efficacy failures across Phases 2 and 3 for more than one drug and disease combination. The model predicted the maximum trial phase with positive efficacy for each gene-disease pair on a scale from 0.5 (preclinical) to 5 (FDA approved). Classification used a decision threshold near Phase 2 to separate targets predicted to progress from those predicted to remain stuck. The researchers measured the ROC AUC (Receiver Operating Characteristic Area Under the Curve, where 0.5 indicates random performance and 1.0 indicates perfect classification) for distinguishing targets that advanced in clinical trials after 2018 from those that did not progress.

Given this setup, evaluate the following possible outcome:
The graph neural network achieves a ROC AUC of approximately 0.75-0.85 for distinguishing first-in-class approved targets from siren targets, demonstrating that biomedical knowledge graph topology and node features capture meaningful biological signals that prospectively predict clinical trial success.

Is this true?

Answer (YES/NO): YES